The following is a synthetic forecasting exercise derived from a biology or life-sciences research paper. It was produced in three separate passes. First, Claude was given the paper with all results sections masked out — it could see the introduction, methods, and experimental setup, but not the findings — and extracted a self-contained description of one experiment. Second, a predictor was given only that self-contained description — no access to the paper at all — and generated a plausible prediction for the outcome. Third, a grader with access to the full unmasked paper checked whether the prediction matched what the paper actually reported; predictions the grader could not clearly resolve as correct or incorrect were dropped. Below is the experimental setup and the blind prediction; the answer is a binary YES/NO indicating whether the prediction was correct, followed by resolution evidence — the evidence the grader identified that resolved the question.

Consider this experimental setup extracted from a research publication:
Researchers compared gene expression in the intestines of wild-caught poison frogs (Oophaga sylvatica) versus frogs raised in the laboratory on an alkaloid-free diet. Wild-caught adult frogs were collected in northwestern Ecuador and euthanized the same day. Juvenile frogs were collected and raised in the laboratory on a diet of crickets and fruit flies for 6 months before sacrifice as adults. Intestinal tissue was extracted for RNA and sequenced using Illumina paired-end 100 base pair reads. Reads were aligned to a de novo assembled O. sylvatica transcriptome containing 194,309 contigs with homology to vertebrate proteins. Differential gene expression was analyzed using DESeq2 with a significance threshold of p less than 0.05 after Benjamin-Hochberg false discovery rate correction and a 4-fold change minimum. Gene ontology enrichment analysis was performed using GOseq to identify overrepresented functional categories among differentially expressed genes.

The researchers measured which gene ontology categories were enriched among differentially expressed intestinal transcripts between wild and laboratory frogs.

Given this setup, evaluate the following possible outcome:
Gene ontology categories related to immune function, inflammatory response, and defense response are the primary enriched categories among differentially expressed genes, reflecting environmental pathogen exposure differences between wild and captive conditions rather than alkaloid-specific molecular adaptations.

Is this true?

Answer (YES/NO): NO